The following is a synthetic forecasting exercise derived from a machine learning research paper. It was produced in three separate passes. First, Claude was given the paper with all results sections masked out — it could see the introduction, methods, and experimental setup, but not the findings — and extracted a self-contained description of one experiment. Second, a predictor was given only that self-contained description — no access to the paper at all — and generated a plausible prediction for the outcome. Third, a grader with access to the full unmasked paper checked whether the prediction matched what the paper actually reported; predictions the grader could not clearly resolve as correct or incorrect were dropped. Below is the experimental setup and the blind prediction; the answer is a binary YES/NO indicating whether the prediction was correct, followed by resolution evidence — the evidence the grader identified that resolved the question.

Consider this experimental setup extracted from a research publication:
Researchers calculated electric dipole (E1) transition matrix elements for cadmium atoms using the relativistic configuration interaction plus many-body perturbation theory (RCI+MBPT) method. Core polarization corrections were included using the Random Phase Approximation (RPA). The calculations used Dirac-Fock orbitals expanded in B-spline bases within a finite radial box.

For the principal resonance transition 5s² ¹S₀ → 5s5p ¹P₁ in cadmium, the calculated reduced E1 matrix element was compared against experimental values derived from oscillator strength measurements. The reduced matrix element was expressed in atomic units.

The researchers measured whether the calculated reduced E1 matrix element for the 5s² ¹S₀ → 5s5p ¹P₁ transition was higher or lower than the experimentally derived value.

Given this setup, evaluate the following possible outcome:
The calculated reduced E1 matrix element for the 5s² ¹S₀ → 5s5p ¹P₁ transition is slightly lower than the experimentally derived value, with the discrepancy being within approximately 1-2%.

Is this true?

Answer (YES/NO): NO